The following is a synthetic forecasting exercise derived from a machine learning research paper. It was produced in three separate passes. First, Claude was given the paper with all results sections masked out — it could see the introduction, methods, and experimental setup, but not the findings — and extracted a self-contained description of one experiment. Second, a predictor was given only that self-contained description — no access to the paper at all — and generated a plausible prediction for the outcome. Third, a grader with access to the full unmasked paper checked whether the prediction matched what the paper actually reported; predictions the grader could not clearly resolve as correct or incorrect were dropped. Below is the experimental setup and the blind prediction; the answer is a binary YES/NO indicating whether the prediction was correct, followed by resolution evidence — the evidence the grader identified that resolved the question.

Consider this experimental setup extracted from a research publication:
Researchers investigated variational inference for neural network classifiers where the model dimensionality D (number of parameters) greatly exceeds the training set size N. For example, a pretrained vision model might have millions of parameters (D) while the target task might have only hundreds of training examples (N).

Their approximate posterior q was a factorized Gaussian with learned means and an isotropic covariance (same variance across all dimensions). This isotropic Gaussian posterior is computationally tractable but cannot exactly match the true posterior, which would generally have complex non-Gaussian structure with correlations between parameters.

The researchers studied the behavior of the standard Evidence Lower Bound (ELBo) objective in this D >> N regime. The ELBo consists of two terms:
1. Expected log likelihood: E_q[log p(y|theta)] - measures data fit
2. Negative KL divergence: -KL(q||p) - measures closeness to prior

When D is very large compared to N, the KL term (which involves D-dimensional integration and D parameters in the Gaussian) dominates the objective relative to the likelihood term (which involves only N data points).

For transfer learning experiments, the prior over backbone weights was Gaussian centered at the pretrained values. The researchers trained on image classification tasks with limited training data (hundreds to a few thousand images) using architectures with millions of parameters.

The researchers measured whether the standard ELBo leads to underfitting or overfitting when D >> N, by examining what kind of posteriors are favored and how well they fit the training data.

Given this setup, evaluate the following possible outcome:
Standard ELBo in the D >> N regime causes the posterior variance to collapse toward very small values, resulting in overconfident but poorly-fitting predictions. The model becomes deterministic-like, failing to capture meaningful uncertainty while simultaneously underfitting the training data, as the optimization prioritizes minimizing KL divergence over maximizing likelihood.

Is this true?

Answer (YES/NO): NO